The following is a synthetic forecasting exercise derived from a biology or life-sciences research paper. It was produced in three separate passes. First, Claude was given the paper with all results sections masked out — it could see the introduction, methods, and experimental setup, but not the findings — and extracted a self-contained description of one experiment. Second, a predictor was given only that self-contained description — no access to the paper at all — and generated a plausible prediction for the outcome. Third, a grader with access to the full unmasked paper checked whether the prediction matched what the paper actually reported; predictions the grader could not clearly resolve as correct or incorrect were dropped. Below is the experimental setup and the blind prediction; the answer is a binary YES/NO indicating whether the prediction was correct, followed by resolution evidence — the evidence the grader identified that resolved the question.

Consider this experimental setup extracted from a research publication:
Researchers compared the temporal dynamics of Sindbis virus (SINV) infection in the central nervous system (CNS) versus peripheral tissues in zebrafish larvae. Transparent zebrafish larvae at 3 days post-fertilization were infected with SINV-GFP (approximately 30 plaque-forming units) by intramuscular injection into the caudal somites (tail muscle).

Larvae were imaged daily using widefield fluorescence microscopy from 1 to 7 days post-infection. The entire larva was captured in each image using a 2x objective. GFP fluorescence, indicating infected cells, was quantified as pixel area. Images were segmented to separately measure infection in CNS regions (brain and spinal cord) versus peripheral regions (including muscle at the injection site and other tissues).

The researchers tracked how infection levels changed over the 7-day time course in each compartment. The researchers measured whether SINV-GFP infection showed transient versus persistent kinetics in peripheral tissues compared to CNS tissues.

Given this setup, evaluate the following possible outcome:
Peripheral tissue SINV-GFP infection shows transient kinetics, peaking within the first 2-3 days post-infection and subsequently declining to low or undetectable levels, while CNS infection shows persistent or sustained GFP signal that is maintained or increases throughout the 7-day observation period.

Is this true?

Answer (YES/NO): YES